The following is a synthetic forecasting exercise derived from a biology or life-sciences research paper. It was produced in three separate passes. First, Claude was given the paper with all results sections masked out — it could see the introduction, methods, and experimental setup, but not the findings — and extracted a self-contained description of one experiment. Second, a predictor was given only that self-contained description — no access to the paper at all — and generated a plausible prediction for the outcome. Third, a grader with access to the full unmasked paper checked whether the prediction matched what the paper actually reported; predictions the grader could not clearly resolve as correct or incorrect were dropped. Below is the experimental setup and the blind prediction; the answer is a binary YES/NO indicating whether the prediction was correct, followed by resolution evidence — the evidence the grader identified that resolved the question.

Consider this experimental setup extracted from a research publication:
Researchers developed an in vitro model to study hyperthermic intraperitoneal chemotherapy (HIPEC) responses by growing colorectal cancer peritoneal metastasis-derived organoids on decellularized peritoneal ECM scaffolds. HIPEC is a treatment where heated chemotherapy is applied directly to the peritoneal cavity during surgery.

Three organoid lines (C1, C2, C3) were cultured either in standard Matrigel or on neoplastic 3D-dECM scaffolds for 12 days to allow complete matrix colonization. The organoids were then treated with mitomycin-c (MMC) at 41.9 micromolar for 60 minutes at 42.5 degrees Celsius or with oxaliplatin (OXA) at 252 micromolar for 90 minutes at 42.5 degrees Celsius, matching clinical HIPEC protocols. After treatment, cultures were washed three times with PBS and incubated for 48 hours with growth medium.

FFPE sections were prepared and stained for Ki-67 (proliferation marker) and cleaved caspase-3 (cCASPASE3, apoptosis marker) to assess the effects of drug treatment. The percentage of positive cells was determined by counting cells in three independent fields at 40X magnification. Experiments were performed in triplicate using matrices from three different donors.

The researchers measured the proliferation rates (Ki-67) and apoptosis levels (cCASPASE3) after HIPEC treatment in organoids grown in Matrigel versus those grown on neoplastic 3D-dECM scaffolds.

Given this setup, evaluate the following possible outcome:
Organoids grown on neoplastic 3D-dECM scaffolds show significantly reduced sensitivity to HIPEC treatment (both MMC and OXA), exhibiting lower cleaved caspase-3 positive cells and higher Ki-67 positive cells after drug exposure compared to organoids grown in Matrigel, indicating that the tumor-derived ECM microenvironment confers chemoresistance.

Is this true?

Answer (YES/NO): NO